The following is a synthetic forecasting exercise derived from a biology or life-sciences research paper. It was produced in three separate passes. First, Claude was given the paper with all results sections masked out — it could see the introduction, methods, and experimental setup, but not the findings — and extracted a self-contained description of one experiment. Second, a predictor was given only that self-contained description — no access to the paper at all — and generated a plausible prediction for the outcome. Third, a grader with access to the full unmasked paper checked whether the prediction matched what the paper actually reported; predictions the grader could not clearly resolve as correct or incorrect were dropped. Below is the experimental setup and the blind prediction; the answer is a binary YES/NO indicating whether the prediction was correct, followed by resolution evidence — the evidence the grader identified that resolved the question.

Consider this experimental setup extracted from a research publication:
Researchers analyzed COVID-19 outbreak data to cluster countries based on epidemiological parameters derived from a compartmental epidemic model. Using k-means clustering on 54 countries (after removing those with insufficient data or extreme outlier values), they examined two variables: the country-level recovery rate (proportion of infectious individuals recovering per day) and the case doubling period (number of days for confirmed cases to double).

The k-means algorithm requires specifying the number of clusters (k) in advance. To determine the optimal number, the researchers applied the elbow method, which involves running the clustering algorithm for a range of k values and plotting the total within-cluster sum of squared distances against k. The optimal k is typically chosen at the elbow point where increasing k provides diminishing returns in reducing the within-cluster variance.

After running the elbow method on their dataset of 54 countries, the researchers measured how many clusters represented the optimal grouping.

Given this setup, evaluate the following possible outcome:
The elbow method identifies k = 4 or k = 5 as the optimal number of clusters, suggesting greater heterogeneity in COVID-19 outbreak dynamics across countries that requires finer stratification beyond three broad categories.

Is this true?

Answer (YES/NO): YES